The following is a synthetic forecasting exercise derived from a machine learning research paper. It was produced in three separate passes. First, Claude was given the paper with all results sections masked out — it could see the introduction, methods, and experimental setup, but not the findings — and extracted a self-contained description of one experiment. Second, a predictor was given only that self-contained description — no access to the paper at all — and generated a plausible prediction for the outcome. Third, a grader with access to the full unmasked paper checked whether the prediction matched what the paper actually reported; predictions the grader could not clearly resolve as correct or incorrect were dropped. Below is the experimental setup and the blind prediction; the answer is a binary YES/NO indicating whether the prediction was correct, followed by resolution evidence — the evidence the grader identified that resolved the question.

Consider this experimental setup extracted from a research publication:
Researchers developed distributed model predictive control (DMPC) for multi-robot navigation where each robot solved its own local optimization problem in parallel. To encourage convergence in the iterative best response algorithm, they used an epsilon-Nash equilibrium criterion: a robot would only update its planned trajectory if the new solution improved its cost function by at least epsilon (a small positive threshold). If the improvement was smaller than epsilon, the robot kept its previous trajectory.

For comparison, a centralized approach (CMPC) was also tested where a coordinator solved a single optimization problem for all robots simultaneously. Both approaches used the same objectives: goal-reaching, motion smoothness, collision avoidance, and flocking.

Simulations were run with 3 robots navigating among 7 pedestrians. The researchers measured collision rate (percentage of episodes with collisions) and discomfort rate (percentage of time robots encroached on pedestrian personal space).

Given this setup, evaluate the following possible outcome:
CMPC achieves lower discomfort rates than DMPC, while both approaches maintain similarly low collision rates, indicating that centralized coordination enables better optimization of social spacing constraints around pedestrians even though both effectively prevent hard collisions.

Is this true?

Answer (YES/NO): NO